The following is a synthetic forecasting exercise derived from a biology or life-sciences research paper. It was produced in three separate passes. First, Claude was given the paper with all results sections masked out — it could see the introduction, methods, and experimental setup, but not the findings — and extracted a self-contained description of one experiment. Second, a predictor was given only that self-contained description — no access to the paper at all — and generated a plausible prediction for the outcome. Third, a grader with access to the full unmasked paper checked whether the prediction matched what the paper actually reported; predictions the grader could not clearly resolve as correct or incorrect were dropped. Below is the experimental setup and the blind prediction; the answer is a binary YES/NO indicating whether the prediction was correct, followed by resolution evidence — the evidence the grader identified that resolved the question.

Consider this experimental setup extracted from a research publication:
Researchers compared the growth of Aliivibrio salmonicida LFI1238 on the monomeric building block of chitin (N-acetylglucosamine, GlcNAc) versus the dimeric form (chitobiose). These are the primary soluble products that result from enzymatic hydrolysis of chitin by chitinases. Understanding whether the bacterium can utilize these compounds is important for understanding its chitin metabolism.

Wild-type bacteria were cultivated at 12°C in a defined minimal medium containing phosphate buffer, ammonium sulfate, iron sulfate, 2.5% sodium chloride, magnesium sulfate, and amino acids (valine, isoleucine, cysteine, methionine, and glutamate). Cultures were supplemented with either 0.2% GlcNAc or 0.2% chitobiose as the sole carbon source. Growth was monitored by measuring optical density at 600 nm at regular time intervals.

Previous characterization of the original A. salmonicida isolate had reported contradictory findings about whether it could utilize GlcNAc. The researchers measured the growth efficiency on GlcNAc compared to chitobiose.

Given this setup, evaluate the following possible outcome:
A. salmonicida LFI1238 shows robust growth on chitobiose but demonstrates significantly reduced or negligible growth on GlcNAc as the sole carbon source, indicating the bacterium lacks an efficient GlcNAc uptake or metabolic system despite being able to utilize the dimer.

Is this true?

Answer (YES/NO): NO